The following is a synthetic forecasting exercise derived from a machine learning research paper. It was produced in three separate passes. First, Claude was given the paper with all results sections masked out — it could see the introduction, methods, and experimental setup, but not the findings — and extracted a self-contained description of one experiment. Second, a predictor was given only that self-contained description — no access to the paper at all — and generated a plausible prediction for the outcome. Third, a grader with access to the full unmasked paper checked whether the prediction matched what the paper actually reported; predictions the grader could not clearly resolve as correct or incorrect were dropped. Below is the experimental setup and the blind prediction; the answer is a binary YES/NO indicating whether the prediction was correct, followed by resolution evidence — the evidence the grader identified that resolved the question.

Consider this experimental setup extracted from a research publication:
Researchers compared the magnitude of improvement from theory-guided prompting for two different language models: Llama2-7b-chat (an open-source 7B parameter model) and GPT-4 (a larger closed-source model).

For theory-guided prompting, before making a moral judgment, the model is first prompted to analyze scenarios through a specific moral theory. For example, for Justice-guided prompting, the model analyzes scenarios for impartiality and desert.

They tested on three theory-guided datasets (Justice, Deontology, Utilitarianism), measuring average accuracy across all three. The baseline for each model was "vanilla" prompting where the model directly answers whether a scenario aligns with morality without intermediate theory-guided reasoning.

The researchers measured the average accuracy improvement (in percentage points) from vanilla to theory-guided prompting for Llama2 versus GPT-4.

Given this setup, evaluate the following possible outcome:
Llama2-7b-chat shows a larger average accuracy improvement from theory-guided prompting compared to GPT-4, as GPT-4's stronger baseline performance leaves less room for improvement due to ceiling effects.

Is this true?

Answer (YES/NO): NO